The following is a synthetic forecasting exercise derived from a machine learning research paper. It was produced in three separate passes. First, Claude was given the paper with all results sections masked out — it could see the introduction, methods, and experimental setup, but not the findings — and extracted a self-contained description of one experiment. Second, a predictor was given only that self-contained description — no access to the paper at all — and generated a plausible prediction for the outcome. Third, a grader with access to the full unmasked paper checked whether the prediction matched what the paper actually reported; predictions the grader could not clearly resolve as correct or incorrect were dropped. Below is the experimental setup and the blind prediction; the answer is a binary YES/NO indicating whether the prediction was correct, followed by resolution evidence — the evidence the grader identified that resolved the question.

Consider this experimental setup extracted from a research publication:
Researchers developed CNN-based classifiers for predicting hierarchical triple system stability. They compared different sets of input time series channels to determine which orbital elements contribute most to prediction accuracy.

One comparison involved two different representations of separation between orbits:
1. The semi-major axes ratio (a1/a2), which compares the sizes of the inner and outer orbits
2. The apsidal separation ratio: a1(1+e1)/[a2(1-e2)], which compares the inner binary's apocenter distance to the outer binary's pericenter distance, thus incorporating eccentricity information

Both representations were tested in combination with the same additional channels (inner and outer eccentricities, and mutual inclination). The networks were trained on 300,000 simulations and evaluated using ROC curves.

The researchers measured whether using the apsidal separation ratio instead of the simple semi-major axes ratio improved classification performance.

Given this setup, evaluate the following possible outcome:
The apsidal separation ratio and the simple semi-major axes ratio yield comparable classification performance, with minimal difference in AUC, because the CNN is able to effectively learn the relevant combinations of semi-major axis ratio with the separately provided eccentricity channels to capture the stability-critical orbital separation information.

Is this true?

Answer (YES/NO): YES